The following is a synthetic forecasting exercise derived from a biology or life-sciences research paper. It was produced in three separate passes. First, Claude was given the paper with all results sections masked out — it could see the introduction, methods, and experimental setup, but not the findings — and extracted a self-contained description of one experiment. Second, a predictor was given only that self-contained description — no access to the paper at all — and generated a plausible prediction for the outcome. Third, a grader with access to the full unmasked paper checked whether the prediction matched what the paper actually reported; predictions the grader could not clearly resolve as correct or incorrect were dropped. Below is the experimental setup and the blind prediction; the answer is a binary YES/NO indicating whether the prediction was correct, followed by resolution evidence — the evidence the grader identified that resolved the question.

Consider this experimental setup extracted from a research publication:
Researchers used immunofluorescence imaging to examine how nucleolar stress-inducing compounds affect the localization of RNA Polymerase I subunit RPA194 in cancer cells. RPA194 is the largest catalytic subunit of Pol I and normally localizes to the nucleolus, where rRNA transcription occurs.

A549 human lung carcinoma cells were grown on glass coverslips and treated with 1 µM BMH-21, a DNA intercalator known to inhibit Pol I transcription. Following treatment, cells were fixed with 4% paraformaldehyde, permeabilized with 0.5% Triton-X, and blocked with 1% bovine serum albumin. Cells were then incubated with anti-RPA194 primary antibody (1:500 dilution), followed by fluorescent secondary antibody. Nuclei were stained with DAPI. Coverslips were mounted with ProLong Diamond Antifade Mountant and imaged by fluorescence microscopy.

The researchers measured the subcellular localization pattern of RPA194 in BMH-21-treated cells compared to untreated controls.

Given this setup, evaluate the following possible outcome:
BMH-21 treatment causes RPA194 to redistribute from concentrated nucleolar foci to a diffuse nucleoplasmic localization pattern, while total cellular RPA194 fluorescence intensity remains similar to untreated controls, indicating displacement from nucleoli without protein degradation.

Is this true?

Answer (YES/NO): NO